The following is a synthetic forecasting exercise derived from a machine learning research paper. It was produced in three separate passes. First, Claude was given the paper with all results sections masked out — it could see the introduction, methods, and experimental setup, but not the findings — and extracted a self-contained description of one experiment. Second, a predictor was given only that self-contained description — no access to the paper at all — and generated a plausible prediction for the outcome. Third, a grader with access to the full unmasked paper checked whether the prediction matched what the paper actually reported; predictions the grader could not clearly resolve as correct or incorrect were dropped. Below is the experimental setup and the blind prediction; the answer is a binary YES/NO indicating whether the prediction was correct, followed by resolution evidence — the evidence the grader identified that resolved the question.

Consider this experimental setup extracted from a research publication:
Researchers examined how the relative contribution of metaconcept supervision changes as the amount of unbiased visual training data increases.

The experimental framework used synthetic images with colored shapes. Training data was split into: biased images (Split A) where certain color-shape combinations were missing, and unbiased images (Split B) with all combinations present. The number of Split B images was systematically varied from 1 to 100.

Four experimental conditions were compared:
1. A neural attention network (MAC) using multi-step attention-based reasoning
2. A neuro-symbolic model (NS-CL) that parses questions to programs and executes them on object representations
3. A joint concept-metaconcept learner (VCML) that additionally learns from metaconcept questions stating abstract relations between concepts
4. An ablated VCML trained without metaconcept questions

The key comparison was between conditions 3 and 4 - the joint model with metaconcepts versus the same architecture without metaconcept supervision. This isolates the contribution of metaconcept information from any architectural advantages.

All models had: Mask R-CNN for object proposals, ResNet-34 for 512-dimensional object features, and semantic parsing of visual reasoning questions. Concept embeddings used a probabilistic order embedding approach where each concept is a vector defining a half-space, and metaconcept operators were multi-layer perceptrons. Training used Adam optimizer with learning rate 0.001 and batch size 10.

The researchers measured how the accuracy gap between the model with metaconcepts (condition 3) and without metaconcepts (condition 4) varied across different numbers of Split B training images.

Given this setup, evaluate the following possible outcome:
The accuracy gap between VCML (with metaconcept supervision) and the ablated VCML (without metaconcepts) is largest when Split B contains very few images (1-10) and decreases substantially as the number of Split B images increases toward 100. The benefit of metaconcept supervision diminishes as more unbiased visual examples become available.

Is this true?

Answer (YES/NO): YES